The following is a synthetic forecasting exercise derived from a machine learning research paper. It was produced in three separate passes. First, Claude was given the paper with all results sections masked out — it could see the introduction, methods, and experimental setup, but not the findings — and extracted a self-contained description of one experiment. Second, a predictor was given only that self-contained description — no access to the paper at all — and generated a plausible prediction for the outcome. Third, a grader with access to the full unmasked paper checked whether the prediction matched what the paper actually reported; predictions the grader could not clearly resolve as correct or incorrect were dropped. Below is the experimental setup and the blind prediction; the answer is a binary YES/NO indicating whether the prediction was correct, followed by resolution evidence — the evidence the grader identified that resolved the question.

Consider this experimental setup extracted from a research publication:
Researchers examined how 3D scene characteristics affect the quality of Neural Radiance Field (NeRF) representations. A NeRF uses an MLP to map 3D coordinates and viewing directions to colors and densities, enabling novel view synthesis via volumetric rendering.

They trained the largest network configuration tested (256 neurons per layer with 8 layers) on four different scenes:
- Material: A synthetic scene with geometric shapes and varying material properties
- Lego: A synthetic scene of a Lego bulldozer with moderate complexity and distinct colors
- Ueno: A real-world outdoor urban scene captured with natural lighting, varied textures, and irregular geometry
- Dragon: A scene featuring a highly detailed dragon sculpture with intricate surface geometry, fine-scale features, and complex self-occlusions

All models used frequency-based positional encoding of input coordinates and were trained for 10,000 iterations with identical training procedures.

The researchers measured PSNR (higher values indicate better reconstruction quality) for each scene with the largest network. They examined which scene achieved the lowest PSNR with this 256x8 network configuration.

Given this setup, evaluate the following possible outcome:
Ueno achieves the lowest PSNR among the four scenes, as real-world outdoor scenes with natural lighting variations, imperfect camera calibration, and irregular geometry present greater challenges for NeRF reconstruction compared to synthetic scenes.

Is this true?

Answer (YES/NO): NO